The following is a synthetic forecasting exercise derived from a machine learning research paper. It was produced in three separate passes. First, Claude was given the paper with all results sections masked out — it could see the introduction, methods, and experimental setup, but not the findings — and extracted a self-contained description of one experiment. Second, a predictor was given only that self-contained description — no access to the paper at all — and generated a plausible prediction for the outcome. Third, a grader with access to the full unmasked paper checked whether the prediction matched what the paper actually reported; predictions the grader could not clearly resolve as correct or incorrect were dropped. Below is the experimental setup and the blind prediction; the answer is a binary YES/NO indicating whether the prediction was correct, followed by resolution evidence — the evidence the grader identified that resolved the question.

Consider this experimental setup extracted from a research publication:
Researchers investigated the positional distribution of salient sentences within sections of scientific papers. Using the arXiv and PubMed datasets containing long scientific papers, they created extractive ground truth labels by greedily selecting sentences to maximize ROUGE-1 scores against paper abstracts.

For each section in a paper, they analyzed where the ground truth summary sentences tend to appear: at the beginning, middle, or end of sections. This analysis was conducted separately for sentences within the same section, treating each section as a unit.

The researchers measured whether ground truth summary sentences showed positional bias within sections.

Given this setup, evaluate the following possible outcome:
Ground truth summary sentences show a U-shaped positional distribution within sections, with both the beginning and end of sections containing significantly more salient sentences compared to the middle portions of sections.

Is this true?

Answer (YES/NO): YES